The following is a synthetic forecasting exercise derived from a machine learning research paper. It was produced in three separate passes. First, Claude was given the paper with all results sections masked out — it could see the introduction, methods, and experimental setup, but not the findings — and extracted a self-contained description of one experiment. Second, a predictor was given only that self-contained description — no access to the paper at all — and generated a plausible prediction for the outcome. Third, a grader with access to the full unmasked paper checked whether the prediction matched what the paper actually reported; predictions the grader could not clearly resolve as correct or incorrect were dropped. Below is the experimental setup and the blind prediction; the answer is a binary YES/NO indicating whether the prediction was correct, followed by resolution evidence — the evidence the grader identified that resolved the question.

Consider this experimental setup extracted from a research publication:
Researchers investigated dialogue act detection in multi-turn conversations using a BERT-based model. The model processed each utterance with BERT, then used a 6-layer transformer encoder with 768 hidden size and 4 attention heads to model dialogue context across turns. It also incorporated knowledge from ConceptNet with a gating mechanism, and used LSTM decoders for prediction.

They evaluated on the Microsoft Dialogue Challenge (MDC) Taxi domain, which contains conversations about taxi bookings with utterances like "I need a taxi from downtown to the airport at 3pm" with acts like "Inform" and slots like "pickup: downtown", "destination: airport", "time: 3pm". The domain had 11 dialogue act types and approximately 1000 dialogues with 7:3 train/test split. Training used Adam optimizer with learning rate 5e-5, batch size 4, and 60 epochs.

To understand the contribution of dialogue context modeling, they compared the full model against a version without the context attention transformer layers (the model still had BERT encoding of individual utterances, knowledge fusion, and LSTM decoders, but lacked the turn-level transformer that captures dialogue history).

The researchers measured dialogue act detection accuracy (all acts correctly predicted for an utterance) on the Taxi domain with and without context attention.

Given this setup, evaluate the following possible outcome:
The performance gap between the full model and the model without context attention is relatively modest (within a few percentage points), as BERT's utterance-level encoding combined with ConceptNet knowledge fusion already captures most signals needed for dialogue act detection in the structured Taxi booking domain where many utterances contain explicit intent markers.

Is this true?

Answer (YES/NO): YES